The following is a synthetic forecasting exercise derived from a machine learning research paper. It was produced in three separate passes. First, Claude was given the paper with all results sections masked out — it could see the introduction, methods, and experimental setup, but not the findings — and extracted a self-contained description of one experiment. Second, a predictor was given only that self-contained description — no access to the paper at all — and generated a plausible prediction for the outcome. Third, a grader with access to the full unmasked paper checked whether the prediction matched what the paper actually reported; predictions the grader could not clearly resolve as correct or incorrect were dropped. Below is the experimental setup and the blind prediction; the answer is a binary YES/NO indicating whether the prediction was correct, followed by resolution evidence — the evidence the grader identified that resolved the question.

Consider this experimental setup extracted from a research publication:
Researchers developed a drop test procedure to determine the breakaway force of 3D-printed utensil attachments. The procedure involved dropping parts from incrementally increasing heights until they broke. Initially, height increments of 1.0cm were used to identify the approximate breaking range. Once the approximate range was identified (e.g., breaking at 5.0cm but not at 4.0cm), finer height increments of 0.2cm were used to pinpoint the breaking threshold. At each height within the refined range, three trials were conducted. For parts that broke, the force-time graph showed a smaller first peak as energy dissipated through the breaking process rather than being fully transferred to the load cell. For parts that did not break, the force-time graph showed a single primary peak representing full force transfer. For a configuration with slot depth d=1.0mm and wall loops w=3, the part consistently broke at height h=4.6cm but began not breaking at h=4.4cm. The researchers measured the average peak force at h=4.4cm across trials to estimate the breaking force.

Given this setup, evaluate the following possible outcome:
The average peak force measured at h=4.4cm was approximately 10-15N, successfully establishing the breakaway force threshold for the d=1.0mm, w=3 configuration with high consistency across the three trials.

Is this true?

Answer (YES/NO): NO